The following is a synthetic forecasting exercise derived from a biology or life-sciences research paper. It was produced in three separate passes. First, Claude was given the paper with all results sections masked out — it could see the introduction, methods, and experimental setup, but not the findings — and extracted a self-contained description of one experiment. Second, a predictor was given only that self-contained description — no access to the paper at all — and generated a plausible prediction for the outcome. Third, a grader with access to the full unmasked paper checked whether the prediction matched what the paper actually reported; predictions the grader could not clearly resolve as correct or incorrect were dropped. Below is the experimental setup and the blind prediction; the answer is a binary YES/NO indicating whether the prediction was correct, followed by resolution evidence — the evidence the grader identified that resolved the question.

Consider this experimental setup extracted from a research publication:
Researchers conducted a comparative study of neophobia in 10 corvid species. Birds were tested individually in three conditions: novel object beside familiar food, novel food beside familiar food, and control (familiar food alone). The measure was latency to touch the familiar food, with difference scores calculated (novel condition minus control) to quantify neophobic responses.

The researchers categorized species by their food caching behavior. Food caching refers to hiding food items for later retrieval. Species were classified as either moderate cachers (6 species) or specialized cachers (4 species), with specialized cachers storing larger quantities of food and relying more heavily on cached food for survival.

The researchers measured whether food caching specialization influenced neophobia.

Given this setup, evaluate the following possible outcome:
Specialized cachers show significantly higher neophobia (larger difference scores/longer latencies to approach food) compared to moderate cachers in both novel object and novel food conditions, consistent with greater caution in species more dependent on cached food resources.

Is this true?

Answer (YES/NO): NO